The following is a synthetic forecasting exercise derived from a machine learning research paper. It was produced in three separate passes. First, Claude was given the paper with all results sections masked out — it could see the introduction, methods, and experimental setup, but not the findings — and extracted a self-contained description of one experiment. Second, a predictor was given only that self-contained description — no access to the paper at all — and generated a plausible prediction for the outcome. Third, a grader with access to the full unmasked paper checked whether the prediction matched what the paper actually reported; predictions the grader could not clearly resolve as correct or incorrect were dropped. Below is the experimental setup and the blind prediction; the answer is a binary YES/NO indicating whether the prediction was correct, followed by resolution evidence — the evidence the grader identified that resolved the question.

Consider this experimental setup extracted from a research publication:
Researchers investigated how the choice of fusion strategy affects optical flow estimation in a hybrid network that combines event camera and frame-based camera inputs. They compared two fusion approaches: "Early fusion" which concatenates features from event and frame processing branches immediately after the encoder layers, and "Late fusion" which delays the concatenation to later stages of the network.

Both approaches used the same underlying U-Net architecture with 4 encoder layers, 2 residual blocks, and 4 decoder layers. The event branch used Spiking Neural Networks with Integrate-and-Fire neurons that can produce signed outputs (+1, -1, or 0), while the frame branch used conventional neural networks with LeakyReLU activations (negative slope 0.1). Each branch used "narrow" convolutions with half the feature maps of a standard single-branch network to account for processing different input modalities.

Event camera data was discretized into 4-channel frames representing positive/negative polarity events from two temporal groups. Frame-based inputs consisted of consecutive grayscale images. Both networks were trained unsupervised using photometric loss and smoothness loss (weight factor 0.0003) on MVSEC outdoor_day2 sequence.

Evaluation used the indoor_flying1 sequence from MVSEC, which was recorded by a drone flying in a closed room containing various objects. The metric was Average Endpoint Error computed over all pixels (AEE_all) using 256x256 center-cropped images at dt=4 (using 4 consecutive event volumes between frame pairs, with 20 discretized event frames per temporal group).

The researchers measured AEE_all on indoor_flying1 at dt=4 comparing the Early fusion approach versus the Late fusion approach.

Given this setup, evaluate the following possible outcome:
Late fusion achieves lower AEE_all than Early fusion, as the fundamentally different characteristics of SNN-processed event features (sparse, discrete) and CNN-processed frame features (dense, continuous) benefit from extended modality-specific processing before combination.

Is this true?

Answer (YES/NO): NO